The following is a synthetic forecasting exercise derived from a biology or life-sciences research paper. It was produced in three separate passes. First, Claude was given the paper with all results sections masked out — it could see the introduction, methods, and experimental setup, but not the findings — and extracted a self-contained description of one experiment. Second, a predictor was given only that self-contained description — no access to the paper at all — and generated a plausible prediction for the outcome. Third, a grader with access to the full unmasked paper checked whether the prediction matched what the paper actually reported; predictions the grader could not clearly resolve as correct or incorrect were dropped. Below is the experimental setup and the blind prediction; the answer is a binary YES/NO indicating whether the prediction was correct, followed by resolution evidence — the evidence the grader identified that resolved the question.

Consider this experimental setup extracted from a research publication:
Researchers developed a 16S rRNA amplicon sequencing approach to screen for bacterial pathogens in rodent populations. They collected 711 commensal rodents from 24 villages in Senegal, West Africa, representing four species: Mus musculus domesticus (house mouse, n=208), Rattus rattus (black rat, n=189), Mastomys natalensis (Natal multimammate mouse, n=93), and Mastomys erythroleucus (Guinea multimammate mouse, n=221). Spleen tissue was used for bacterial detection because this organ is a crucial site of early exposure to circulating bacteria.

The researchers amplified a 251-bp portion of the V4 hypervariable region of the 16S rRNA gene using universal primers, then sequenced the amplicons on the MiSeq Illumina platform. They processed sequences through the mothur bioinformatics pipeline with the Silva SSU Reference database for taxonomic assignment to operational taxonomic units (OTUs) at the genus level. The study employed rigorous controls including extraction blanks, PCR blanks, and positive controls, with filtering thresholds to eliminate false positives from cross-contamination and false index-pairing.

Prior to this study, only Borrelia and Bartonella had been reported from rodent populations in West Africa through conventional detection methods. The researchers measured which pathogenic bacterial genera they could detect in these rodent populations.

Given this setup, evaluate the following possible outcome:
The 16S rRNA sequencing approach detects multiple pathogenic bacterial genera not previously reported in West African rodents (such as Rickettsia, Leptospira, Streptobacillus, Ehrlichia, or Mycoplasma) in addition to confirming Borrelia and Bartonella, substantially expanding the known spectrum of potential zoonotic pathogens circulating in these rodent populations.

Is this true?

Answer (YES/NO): YES